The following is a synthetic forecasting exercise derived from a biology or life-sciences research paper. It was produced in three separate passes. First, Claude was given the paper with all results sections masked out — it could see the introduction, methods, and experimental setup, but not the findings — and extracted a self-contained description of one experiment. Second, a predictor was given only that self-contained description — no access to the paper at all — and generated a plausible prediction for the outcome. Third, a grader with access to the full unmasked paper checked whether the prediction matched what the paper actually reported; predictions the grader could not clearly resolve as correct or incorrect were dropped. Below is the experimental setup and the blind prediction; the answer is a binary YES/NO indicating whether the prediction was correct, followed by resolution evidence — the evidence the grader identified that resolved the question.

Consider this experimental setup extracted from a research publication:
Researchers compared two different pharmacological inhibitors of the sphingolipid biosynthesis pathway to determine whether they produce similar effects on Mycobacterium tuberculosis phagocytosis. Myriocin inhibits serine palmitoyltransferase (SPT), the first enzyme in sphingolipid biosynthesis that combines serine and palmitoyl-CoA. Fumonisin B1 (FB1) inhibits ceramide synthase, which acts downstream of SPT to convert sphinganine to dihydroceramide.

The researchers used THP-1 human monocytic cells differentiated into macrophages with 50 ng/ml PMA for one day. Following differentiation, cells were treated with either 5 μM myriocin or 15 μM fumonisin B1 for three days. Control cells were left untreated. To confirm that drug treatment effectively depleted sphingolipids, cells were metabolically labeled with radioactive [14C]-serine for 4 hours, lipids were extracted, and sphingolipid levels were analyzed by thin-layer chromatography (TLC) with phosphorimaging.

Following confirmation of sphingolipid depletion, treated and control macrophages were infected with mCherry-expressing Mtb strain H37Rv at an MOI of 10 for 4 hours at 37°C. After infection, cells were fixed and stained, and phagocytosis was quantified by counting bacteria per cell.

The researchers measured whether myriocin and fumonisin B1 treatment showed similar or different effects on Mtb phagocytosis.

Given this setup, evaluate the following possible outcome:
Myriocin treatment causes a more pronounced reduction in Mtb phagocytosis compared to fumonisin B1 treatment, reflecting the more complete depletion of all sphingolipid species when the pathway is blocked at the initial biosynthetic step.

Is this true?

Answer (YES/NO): YES